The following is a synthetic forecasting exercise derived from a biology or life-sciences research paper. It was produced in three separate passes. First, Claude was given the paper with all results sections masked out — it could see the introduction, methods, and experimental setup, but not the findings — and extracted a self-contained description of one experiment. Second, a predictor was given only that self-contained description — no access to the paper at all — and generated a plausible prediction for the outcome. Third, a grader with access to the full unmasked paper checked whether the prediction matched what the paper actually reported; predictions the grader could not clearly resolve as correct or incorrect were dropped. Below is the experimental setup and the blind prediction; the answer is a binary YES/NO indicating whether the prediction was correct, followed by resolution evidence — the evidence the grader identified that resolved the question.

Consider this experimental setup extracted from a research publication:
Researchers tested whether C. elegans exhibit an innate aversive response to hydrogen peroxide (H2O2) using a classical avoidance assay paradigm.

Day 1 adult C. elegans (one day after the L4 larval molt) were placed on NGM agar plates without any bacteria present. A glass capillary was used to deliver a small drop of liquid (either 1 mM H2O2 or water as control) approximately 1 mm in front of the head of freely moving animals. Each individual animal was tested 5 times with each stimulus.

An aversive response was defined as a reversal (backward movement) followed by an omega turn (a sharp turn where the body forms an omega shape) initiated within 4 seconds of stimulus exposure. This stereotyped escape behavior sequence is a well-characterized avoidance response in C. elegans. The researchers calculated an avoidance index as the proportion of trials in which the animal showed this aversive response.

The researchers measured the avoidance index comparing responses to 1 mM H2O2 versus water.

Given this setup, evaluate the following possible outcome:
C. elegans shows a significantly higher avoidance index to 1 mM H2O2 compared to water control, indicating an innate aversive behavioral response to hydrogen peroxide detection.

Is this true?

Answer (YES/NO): YES